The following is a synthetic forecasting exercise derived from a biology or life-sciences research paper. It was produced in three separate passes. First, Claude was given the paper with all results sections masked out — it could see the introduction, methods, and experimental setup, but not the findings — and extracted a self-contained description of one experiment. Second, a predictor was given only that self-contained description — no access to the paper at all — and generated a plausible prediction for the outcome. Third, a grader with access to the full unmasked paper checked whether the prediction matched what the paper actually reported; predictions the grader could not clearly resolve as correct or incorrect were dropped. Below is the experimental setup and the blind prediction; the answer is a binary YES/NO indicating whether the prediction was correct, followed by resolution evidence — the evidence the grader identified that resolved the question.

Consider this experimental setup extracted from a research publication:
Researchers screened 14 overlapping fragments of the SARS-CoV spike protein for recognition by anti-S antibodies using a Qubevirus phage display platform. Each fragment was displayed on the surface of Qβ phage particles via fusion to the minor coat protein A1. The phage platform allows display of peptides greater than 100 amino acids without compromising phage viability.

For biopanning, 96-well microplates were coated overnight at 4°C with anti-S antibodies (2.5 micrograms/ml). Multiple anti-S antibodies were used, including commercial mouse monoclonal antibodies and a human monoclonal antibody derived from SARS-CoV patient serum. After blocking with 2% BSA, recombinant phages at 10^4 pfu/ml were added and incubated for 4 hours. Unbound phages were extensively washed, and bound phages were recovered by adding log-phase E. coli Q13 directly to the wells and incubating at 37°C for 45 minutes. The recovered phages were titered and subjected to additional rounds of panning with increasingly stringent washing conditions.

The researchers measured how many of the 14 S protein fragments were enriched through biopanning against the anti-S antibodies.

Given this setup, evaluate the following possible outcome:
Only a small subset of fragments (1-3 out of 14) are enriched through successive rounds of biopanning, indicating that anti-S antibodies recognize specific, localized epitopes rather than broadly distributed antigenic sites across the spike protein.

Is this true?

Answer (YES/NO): NO